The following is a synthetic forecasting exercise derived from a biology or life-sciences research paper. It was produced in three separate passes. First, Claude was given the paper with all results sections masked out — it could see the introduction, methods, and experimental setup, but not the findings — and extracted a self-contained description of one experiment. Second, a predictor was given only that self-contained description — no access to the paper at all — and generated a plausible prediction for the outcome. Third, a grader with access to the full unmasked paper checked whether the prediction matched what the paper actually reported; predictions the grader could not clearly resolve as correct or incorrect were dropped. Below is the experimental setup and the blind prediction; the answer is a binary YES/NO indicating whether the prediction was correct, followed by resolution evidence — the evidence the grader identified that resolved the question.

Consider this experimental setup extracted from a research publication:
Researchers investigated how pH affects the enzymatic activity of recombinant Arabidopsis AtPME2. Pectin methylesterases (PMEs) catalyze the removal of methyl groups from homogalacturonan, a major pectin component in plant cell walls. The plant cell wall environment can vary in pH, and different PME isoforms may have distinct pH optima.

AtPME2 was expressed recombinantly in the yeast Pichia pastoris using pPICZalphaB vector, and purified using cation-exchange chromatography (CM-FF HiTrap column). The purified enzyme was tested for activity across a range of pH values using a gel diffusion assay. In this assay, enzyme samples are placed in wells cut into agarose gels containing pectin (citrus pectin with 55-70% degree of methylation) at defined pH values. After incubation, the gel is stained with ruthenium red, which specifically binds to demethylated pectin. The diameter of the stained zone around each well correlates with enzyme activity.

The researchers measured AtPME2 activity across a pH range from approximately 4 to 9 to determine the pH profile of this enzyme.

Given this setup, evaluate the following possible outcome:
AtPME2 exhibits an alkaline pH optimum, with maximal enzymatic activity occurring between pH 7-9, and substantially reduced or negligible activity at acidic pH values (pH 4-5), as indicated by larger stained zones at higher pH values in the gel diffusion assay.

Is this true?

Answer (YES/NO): NO